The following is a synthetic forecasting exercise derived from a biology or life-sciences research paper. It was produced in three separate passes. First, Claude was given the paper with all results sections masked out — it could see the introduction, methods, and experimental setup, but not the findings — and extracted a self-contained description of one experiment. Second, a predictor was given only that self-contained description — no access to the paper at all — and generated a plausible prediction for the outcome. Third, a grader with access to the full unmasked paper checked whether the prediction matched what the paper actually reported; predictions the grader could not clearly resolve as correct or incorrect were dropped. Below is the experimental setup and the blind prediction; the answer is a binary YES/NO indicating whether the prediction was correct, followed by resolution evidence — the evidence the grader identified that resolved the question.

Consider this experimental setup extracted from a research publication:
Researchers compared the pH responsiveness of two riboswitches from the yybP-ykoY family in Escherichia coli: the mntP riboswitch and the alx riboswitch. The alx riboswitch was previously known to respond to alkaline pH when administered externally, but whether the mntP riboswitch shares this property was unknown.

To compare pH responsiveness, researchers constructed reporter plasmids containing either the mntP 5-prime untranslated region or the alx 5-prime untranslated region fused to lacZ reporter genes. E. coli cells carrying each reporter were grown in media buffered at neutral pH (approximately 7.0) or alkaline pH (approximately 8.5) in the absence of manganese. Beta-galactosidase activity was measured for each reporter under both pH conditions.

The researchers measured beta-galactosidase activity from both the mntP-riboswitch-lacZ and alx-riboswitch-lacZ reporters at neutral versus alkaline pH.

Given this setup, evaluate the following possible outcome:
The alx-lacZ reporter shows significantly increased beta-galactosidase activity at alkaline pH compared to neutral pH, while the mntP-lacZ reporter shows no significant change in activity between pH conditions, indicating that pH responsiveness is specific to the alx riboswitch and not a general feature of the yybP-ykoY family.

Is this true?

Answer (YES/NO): NO